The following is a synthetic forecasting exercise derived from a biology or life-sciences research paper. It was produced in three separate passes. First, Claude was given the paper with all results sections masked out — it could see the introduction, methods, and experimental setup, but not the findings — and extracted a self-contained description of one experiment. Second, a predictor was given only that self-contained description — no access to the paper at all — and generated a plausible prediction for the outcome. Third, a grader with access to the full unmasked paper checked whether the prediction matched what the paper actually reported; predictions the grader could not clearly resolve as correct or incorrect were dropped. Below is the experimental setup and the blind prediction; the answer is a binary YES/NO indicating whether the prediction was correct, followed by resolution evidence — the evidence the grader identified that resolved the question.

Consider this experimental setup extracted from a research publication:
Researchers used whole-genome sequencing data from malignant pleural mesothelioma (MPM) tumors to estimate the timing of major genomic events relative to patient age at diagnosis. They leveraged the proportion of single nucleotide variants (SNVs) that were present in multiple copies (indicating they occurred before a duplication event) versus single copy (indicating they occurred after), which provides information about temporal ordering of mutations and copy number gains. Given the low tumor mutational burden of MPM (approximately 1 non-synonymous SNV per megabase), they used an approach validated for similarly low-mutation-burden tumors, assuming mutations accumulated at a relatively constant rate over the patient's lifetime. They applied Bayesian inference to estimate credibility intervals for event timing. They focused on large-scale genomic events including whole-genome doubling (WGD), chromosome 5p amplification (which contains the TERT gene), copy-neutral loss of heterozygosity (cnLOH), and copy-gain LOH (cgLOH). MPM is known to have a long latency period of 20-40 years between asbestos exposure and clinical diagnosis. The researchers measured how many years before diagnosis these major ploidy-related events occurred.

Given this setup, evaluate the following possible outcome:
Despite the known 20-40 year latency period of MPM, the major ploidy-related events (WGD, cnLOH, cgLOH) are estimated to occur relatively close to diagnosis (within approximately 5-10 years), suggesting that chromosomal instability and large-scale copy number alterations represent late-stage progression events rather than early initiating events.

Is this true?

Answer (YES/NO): NO